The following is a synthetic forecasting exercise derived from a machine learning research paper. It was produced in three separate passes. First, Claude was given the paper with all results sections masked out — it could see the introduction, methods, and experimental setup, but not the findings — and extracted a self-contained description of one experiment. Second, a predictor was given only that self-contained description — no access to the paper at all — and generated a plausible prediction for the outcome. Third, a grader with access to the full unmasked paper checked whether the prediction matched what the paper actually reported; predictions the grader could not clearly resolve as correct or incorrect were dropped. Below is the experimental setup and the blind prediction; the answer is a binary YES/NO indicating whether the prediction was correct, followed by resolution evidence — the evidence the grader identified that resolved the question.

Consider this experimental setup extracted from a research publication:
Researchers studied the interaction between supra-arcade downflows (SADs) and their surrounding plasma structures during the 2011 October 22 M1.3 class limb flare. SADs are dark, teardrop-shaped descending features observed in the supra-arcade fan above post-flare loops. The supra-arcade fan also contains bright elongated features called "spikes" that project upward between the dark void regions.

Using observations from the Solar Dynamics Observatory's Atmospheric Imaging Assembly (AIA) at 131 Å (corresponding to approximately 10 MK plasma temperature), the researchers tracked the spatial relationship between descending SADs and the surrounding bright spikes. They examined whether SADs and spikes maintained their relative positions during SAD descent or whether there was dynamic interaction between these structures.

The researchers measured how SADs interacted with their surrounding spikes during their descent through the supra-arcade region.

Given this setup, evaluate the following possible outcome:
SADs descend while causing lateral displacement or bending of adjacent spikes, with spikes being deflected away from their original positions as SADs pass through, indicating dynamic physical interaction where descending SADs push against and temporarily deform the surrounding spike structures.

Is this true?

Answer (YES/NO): YES